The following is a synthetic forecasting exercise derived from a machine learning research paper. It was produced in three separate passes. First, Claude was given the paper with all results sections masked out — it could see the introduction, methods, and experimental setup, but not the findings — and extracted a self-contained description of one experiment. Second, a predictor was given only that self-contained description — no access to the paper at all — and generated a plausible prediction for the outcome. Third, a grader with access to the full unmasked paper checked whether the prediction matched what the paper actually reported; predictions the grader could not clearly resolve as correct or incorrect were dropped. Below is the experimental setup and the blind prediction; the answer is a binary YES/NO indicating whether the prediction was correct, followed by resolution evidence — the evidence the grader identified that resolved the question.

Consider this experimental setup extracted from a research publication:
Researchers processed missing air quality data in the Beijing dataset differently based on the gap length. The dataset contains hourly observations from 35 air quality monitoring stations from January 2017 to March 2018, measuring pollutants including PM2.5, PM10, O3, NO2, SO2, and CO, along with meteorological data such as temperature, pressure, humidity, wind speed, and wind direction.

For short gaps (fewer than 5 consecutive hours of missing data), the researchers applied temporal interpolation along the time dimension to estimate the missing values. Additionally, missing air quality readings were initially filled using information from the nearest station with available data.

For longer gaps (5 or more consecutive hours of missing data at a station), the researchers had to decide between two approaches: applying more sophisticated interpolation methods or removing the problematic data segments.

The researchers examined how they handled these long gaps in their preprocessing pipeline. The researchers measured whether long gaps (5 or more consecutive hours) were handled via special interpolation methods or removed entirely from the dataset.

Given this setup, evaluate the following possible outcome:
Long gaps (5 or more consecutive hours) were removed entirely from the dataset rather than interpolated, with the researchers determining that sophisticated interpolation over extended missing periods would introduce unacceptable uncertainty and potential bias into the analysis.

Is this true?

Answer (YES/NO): YES